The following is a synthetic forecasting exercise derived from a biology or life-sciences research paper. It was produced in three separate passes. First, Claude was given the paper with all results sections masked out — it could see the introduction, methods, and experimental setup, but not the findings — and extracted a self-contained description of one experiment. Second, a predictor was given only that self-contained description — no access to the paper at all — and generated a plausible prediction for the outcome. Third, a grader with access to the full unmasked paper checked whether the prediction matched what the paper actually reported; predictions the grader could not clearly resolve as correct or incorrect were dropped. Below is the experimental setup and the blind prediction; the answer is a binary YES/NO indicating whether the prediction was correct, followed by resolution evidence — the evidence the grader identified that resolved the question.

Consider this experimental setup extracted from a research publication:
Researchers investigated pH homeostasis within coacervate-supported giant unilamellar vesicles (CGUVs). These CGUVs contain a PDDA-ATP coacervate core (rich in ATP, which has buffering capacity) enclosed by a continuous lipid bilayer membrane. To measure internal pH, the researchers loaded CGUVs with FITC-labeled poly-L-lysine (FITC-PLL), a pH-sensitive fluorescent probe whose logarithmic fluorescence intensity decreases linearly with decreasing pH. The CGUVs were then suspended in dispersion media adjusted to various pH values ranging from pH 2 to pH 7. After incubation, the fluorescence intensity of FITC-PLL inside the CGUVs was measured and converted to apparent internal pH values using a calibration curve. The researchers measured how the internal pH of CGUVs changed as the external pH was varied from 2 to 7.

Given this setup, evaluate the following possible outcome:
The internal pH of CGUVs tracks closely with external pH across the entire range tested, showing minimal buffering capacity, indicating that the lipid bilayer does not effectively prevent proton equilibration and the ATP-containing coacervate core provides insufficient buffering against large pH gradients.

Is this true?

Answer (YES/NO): NO